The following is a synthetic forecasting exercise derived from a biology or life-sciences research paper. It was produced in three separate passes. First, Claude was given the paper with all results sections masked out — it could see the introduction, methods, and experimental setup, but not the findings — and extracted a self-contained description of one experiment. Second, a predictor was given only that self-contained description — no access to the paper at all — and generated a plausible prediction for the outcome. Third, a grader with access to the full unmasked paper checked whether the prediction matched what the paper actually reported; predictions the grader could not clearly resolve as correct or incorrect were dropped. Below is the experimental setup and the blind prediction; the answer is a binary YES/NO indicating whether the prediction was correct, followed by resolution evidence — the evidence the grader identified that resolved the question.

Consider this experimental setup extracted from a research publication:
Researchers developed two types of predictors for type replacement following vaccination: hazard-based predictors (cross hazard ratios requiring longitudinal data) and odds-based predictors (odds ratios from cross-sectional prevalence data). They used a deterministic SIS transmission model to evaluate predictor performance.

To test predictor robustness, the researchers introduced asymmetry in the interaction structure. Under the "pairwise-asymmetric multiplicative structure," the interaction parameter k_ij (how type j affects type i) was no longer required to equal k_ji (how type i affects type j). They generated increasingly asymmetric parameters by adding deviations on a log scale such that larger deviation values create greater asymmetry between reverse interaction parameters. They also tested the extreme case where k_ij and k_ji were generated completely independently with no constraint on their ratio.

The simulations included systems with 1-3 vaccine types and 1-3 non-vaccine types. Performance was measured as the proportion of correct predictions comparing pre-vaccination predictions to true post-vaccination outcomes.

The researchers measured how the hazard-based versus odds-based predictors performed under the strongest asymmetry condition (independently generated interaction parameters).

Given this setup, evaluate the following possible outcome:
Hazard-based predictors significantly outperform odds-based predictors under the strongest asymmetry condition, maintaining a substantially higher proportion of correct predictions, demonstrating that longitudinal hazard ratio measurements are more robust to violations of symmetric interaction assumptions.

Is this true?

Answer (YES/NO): YES